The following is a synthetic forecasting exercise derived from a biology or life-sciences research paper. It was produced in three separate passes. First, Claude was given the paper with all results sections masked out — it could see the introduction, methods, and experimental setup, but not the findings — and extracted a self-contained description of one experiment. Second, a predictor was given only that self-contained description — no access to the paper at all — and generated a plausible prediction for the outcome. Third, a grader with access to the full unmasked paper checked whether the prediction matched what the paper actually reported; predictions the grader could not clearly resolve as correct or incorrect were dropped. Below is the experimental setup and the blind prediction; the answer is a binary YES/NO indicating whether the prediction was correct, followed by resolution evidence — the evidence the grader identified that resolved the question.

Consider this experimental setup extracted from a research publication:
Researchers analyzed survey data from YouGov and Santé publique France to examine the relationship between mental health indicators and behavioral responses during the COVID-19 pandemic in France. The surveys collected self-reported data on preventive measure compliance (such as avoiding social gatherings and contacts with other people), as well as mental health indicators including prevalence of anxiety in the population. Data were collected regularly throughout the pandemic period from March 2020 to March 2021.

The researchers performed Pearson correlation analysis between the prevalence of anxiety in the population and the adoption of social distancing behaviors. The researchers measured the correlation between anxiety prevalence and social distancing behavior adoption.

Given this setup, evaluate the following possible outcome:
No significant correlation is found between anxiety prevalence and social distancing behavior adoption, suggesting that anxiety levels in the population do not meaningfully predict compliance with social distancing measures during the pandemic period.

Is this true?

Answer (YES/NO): YES